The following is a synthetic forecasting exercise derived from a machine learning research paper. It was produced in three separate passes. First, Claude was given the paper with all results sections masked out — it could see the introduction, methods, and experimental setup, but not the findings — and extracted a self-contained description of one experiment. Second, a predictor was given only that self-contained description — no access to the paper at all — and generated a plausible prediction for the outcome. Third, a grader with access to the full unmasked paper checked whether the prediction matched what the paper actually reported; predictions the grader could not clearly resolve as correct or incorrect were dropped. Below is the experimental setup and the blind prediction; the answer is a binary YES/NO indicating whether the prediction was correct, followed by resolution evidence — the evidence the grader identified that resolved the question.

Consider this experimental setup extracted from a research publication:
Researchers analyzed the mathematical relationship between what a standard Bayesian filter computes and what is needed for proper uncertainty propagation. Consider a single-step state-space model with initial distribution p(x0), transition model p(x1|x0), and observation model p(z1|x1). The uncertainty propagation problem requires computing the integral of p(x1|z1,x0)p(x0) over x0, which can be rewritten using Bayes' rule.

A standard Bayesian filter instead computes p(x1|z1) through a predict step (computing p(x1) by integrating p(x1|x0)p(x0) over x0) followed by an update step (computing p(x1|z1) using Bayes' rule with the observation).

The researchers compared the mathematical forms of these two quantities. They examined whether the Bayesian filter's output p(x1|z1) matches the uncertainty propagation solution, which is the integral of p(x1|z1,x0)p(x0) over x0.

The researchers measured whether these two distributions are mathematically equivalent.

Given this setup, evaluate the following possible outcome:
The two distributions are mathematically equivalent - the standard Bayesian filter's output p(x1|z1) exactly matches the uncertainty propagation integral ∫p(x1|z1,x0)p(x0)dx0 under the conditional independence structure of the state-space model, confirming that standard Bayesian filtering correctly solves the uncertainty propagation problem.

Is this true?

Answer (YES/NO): NO